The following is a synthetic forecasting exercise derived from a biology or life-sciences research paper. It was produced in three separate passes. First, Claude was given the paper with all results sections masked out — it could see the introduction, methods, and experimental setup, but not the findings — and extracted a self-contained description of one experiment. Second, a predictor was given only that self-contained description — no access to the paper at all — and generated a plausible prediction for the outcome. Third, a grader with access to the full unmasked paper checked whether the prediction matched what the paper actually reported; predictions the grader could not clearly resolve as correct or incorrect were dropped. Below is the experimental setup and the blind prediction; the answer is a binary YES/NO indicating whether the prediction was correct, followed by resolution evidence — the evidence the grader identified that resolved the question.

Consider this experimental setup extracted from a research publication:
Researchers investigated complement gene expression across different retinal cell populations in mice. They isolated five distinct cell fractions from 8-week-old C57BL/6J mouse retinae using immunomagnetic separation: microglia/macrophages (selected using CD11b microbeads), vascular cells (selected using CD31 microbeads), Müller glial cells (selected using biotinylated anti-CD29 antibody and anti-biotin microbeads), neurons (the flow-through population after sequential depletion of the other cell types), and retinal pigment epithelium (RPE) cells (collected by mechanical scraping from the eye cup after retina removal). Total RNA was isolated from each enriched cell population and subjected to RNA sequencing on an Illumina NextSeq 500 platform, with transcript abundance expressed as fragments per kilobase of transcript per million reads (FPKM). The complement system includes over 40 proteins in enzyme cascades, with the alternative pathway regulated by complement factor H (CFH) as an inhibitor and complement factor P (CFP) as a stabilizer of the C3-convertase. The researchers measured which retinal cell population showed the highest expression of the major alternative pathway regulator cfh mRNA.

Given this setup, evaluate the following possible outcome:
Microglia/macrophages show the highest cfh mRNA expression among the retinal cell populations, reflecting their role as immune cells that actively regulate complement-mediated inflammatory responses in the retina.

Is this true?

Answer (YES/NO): NO